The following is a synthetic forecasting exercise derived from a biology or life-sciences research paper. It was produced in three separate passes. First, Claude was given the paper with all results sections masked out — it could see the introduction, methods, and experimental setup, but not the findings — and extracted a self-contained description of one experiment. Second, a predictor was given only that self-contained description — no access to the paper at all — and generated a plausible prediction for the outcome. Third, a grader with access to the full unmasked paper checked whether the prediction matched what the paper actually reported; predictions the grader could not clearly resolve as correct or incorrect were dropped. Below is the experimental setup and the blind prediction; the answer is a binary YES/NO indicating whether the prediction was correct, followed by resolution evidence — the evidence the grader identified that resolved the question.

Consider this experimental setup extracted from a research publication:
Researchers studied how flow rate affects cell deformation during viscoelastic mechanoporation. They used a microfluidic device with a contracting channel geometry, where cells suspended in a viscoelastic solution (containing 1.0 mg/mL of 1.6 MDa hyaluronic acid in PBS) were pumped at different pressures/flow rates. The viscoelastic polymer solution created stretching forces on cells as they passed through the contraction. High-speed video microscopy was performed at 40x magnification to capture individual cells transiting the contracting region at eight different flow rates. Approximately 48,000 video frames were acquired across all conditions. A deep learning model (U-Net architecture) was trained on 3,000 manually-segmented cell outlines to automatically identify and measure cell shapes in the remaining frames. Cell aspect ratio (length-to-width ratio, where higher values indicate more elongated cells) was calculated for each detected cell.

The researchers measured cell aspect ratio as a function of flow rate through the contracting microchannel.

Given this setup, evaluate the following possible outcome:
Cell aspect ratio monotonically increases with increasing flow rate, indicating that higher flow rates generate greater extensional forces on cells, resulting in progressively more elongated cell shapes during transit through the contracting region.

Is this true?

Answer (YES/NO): YES